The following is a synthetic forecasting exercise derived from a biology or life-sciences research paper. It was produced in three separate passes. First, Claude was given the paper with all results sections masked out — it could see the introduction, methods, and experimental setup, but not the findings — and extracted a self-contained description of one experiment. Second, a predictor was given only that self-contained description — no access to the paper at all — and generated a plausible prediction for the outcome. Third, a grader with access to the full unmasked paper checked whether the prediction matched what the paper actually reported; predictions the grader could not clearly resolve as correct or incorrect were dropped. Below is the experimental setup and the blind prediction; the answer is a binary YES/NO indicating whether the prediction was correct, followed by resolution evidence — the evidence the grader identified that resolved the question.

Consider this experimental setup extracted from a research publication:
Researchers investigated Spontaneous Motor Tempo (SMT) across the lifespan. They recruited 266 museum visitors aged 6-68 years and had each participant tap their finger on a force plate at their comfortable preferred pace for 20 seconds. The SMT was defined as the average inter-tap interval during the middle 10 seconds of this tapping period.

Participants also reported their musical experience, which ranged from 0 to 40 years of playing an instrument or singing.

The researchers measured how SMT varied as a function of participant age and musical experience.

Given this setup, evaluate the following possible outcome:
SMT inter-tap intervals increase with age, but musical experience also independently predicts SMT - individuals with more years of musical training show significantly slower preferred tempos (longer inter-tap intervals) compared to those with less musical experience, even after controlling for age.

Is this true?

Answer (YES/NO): NO